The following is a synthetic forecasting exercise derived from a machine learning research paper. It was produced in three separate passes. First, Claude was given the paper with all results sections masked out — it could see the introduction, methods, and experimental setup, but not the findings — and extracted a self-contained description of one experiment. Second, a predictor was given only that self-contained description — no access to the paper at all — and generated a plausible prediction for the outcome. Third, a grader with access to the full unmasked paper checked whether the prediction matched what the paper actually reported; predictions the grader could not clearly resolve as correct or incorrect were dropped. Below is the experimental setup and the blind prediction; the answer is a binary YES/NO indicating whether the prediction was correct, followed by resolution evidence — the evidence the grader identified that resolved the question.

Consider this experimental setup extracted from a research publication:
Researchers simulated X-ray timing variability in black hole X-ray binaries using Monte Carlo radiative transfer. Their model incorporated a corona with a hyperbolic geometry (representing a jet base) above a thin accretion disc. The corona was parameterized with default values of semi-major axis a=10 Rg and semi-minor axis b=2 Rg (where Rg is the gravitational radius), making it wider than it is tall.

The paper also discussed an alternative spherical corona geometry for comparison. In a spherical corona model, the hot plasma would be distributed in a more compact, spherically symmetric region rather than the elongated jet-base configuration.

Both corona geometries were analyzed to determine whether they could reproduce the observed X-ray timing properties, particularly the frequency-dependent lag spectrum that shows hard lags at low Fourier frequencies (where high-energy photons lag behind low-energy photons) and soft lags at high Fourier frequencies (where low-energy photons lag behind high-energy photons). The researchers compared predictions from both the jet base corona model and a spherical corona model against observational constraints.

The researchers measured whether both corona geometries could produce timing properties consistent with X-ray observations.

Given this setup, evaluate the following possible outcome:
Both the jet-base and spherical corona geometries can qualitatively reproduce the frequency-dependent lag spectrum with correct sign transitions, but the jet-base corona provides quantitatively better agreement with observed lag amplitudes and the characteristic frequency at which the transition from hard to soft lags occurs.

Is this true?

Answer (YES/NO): NO